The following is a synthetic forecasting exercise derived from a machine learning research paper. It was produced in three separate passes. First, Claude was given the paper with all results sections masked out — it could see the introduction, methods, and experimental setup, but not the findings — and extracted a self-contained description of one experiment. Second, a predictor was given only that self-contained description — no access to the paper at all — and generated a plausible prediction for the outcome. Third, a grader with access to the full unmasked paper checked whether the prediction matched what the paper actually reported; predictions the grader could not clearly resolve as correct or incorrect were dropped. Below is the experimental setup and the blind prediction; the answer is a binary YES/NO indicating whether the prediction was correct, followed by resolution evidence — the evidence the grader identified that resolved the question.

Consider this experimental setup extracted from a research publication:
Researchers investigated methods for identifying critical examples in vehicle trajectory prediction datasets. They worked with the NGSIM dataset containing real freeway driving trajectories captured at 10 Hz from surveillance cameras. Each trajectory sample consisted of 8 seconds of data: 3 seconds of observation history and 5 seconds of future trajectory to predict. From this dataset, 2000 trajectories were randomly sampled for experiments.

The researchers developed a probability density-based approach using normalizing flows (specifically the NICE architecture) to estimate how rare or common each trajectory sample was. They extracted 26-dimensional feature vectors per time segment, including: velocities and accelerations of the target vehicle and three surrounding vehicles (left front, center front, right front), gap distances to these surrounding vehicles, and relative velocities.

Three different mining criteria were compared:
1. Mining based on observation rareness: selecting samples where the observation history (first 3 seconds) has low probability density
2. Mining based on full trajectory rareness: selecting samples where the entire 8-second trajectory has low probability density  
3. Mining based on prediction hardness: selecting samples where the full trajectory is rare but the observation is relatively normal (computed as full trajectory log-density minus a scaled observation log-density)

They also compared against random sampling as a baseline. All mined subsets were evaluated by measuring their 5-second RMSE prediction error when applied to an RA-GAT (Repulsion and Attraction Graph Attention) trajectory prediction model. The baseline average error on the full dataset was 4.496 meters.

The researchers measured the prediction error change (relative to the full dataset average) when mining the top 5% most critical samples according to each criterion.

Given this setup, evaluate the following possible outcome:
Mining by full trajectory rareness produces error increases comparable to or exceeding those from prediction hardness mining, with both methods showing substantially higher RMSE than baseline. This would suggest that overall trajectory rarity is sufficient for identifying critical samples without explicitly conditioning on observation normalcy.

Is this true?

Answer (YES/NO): NO